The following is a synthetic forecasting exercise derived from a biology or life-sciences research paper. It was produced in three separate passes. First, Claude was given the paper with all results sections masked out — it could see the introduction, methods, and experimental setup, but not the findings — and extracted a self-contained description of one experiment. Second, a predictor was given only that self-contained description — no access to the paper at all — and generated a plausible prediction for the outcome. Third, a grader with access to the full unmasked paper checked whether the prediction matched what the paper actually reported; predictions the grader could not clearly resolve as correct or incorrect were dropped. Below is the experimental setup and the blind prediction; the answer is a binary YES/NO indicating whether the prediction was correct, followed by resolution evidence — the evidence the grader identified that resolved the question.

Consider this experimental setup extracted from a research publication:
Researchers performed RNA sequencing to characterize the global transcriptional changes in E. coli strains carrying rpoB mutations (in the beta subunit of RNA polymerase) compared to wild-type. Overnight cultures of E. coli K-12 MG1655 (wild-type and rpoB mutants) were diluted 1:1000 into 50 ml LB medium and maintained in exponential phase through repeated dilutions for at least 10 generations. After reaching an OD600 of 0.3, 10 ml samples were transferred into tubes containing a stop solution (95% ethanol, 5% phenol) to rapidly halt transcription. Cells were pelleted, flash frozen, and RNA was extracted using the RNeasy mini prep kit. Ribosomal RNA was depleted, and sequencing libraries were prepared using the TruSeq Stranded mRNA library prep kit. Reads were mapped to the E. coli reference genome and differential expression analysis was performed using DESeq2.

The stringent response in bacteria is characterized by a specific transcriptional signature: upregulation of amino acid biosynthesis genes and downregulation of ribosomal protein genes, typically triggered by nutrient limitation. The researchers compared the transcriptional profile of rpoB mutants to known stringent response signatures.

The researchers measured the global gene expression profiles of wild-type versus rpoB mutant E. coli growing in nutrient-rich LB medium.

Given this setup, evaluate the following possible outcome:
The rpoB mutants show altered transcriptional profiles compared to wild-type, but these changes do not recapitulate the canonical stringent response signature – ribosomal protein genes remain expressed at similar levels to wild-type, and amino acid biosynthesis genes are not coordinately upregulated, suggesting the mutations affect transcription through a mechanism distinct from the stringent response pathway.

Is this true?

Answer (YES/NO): NO